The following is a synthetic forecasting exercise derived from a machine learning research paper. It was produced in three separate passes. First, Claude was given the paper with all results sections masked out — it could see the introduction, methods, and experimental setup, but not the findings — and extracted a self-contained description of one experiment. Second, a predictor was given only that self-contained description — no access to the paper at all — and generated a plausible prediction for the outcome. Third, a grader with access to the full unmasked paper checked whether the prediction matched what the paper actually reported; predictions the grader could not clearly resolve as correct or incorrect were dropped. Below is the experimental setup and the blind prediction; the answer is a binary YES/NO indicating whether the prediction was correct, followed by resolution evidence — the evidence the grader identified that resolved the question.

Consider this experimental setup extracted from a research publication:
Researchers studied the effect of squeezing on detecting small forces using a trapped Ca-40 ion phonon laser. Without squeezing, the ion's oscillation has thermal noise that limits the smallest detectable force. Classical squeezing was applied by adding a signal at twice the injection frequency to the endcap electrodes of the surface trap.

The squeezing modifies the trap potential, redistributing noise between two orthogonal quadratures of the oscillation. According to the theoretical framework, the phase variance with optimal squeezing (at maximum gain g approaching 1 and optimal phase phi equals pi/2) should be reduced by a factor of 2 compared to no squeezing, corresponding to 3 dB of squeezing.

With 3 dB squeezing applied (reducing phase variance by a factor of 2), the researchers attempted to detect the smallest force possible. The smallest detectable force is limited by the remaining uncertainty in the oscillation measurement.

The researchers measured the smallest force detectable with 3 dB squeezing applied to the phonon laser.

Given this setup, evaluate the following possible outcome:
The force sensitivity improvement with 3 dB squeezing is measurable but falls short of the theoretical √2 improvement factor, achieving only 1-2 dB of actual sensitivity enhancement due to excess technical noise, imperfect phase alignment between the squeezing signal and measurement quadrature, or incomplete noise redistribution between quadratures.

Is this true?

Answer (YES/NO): NO